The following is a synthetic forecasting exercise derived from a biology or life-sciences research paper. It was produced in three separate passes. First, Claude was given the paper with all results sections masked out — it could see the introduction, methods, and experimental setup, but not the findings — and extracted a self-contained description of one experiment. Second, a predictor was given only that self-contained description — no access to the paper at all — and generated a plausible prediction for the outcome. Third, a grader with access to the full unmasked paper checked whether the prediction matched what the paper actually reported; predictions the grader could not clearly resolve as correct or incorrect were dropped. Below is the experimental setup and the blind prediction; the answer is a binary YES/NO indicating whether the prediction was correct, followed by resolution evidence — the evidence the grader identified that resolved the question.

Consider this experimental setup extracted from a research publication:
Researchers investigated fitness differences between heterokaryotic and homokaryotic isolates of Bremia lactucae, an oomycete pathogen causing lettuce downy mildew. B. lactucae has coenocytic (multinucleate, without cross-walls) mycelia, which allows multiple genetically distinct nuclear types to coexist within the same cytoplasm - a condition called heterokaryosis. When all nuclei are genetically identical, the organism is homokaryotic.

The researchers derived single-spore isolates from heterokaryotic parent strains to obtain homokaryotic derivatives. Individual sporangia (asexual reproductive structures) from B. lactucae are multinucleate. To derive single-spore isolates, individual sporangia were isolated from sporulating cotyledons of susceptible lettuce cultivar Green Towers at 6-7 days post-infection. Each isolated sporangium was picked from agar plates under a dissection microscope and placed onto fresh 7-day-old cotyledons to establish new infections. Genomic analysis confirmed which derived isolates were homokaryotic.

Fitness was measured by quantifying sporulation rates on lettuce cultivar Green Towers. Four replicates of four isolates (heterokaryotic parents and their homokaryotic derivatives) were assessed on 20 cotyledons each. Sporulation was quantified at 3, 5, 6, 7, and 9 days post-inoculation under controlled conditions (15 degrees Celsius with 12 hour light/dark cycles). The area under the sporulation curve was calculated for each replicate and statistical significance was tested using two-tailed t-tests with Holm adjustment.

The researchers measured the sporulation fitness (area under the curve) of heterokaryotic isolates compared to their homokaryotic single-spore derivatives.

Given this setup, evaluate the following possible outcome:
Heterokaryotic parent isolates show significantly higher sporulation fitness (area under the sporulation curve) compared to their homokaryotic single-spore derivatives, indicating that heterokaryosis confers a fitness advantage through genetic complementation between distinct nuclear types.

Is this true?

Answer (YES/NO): YES